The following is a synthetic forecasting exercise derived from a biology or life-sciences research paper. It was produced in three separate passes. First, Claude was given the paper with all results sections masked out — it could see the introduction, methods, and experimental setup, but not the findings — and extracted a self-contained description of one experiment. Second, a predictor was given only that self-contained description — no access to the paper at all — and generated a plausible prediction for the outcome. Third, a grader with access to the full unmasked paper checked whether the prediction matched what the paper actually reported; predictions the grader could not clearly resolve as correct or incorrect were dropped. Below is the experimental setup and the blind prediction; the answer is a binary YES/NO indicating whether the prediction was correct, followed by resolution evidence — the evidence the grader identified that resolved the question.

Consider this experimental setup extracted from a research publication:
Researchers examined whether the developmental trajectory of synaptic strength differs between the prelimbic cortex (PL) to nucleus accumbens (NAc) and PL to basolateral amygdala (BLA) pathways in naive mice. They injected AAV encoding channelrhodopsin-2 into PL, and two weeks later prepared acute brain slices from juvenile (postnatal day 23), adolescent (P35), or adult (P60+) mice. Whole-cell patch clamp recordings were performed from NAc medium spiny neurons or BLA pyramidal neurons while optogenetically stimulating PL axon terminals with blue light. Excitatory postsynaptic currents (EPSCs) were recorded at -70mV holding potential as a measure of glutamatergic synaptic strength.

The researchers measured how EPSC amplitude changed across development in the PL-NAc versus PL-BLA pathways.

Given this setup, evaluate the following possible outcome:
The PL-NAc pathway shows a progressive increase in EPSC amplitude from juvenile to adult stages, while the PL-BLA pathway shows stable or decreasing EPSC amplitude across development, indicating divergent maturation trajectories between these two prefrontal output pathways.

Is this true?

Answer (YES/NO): NO